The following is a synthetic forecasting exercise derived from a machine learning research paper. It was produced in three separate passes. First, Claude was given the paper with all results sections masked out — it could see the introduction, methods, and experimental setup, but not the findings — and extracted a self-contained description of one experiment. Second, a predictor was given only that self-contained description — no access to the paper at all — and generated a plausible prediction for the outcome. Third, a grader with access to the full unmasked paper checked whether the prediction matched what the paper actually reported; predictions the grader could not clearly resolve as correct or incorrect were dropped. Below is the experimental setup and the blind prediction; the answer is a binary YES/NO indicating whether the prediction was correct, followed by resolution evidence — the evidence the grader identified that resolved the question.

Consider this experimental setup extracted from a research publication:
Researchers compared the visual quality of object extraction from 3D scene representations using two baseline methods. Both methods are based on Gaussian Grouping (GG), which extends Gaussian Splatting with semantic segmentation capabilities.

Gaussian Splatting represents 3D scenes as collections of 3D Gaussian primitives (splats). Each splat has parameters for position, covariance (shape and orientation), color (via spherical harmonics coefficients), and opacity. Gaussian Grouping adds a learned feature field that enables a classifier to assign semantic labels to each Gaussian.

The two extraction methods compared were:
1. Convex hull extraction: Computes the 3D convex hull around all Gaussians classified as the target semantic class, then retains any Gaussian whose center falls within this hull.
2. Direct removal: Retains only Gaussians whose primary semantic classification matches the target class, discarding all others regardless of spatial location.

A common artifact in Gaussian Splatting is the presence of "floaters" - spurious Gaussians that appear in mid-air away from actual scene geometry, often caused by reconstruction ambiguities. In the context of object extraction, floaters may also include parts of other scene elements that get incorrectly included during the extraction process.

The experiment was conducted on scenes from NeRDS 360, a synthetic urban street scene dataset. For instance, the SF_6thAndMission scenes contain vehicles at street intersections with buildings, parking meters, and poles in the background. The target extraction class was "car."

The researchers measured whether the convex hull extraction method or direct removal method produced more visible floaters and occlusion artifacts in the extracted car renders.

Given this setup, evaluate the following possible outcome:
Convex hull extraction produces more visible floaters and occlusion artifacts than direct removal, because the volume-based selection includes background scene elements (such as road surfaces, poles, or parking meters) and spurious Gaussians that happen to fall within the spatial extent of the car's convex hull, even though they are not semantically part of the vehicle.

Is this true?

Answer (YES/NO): YES